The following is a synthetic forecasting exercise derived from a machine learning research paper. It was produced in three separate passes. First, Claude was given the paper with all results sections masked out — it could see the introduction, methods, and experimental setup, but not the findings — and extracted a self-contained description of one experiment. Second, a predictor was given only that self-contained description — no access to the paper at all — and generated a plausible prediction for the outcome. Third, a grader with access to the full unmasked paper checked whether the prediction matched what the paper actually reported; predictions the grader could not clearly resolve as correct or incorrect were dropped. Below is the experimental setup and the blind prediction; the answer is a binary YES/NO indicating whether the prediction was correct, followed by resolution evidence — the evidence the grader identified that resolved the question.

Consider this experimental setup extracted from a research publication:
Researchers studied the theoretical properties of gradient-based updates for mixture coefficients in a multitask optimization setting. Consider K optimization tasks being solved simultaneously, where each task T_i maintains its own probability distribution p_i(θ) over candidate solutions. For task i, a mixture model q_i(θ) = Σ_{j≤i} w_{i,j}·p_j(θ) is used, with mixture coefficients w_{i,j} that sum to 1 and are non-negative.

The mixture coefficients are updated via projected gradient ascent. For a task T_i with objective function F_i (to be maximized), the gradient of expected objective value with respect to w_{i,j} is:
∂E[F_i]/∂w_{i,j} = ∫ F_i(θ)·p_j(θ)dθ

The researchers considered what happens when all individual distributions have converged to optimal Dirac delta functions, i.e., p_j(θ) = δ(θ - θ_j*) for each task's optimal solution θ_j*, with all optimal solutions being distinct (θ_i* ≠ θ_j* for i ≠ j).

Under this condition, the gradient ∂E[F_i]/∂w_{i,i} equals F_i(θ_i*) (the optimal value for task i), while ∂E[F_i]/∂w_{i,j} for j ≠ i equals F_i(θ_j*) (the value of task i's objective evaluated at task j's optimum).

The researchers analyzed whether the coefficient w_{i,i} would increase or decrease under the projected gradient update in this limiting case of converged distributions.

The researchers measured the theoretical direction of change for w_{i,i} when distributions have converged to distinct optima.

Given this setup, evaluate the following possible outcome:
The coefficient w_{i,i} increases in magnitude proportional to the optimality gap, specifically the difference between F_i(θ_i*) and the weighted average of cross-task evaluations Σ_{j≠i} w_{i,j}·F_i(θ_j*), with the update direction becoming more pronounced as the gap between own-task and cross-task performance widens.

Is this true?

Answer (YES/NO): NO